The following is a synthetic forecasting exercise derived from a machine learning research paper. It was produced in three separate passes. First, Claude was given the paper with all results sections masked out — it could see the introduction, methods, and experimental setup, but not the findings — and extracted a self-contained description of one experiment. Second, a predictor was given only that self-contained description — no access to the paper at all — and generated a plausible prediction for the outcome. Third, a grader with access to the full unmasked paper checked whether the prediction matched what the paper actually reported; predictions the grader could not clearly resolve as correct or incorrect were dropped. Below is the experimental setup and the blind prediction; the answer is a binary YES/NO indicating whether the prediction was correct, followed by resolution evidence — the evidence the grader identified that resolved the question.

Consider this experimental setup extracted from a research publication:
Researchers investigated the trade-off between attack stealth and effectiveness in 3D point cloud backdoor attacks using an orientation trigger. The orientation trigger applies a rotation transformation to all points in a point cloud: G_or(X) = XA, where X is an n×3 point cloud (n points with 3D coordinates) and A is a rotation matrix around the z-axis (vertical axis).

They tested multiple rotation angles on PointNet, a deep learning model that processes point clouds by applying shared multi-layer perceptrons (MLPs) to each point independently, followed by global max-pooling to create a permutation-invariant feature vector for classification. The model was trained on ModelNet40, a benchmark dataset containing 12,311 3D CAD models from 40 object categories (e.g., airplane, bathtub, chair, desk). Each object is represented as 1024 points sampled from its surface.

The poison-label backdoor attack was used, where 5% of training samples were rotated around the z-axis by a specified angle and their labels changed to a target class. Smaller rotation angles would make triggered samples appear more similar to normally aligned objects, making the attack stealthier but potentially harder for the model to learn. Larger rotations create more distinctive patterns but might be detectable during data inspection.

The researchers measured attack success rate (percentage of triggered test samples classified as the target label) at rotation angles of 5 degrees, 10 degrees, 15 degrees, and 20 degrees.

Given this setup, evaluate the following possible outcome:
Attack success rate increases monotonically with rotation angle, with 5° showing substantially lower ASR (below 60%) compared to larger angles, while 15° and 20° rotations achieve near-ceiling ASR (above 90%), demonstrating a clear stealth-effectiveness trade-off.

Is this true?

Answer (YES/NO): NO